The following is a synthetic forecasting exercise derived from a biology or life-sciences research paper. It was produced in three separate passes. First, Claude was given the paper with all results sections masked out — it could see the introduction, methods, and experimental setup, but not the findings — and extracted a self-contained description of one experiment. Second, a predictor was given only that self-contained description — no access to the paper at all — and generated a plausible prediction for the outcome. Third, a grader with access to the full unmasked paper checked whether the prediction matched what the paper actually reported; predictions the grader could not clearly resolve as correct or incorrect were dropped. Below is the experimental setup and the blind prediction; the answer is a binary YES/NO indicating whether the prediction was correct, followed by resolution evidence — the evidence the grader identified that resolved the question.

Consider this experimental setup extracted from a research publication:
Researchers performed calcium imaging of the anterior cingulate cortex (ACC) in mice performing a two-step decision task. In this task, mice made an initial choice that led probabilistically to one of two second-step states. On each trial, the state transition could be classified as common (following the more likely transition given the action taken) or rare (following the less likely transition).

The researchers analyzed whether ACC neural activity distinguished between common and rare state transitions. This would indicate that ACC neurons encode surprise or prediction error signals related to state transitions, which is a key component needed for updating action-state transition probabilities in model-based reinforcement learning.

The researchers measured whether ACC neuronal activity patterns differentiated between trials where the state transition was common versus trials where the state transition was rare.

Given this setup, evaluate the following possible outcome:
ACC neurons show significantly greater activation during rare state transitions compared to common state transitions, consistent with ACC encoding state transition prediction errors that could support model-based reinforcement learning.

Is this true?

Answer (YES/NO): NO